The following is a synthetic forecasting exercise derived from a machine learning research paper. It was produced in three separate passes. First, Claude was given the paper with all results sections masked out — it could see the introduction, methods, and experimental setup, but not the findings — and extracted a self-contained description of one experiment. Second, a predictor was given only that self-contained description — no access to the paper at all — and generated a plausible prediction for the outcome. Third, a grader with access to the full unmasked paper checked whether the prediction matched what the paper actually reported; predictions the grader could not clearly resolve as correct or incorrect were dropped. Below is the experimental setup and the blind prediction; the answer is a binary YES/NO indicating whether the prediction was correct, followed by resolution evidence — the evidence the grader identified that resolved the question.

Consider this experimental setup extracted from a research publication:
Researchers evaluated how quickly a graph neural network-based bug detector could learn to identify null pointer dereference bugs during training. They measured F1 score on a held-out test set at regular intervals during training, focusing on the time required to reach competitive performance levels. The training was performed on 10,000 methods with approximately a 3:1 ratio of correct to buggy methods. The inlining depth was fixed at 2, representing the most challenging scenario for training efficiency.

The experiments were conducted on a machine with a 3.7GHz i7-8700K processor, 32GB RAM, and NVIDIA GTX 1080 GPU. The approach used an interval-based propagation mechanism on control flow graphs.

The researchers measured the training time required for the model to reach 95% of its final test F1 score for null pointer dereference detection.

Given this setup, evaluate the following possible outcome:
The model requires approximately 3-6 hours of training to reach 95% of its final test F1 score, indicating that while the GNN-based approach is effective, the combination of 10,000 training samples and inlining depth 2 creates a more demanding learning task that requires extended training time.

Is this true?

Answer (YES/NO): NO